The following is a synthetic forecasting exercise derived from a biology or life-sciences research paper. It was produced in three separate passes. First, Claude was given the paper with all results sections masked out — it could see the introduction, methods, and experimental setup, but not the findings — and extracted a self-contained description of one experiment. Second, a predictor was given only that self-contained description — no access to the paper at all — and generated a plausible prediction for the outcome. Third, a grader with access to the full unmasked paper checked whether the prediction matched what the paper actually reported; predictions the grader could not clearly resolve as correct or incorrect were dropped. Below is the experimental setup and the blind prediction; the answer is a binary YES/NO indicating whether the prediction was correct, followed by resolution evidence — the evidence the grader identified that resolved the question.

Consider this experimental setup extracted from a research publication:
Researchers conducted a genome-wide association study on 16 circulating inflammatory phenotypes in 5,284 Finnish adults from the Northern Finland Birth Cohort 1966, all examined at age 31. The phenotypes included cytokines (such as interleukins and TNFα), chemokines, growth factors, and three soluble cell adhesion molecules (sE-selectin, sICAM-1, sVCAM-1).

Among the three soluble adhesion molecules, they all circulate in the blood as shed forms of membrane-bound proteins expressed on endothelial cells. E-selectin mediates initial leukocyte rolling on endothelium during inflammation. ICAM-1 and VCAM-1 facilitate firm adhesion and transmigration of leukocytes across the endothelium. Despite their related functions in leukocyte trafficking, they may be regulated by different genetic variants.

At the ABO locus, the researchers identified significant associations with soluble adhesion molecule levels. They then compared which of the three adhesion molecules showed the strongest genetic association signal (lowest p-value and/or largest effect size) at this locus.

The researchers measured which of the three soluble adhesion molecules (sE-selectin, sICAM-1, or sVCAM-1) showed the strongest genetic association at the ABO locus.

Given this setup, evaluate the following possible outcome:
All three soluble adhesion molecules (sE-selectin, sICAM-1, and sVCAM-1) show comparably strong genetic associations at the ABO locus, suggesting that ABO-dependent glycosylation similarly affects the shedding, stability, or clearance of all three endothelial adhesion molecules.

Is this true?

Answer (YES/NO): NO